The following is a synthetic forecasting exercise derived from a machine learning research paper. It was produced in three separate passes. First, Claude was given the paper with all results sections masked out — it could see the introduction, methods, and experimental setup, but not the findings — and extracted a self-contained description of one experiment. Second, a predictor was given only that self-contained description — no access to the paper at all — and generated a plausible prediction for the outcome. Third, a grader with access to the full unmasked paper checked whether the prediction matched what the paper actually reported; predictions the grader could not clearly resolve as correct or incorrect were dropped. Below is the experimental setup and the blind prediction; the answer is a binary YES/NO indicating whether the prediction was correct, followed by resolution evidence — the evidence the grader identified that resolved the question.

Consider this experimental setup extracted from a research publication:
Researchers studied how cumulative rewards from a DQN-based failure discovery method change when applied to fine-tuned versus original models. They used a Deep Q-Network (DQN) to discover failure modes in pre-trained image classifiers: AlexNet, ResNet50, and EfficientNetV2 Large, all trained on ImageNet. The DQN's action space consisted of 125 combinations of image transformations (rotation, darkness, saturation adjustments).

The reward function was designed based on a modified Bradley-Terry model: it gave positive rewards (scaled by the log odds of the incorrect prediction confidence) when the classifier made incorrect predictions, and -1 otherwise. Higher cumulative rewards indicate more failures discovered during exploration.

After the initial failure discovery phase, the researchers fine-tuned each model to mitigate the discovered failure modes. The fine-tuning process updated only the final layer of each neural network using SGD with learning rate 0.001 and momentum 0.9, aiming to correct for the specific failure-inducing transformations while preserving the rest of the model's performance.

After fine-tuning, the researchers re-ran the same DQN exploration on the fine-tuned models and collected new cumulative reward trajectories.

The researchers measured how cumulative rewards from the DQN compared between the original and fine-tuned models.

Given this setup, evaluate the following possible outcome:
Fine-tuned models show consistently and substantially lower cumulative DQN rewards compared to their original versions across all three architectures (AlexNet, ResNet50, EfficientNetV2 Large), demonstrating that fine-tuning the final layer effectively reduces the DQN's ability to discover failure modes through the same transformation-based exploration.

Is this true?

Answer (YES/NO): NO